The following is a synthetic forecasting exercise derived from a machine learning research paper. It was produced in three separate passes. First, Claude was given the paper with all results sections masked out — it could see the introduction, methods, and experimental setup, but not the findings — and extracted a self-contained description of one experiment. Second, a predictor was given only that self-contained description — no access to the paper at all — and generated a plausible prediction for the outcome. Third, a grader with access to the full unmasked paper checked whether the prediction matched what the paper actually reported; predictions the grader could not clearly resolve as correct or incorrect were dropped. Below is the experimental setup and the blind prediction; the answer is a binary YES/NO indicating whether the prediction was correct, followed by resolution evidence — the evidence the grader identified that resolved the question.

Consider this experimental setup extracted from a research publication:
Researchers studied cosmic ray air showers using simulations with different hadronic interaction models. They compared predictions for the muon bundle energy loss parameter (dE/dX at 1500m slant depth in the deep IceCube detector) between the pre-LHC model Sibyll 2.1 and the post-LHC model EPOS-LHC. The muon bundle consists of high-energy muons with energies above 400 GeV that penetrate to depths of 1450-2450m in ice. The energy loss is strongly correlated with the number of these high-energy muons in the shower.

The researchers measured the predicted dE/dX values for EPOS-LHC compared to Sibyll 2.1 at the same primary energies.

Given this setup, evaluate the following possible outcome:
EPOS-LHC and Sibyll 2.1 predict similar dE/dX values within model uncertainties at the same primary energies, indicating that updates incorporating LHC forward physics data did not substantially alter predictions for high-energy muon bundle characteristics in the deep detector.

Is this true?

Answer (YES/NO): NO